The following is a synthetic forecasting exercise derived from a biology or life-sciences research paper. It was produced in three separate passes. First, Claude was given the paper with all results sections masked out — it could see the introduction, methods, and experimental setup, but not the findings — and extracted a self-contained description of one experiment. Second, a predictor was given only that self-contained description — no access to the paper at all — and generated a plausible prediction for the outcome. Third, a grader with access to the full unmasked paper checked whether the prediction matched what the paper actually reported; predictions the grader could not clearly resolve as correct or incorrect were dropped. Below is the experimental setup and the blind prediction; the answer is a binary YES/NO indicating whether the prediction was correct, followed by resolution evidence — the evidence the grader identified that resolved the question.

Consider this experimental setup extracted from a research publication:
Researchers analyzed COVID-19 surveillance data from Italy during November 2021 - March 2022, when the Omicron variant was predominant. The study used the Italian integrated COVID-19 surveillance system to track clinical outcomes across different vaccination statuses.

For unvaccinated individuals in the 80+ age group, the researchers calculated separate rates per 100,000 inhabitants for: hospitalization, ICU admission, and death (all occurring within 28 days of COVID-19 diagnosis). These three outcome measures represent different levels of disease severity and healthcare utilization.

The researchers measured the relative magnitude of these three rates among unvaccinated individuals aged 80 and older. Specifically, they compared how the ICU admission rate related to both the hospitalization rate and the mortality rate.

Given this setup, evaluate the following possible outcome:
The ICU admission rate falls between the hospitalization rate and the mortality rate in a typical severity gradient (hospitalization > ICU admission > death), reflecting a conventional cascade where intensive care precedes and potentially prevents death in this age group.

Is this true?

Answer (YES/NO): NO